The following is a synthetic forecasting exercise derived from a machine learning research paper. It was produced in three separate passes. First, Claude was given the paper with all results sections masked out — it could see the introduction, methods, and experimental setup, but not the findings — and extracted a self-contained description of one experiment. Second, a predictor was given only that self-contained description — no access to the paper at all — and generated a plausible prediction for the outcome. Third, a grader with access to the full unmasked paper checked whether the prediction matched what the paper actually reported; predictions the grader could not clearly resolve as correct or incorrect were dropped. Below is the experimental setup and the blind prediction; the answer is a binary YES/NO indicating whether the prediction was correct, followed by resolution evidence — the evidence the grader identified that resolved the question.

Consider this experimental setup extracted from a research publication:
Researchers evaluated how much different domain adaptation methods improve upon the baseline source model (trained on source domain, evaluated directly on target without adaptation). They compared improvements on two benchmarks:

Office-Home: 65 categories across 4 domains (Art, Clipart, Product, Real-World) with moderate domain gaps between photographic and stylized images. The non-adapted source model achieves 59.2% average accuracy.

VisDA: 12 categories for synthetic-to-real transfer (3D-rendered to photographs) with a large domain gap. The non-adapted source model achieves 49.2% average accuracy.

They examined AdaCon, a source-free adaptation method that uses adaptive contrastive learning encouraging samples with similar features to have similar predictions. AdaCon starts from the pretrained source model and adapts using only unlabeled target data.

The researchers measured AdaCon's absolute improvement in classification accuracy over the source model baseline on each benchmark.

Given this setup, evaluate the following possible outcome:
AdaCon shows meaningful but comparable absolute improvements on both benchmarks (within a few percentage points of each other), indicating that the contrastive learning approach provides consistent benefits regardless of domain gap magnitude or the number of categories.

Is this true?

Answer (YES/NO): NO